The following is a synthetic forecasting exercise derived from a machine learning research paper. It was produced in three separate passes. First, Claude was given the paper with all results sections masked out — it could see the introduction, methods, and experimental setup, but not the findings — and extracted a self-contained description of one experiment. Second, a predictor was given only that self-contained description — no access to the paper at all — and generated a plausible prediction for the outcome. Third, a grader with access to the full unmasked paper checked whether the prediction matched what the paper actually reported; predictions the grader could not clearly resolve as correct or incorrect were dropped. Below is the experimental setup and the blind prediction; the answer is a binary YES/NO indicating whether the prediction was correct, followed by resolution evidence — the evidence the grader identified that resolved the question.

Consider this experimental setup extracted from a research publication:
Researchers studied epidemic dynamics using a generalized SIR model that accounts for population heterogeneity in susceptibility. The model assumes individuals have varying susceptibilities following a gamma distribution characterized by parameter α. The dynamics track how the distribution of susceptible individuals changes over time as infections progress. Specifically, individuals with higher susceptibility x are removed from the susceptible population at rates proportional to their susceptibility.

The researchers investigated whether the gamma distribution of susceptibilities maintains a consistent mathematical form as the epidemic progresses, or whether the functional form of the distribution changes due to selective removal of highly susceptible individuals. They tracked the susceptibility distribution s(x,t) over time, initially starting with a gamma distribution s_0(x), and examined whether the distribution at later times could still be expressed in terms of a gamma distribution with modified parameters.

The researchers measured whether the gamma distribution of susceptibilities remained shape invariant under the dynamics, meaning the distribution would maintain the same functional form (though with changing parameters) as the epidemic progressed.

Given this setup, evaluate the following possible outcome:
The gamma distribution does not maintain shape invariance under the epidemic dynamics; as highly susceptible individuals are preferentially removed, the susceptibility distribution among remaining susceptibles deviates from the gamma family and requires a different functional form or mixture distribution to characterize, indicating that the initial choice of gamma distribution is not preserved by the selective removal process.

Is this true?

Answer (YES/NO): NO